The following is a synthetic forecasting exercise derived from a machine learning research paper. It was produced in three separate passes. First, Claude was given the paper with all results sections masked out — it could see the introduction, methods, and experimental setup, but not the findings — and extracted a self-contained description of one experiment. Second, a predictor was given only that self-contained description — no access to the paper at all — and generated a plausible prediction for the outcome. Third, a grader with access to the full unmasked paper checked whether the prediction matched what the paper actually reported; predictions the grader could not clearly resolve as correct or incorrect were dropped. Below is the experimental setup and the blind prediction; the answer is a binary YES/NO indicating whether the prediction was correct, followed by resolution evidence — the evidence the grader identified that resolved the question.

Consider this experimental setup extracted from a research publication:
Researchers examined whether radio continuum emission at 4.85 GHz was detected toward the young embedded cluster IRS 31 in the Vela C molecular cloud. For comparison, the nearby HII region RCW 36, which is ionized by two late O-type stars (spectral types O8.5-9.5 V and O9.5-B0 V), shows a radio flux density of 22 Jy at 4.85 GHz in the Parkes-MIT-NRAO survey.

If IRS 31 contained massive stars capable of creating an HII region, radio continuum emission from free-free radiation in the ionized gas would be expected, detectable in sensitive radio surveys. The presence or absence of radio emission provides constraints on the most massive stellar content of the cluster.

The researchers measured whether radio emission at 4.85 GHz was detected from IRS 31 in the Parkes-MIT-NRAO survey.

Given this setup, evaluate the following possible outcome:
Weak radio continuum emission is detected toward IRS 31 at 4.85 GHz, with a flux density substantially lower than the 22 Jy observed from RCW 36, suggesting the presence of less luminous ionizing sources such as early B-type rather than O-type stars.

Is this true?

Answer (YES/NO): NO